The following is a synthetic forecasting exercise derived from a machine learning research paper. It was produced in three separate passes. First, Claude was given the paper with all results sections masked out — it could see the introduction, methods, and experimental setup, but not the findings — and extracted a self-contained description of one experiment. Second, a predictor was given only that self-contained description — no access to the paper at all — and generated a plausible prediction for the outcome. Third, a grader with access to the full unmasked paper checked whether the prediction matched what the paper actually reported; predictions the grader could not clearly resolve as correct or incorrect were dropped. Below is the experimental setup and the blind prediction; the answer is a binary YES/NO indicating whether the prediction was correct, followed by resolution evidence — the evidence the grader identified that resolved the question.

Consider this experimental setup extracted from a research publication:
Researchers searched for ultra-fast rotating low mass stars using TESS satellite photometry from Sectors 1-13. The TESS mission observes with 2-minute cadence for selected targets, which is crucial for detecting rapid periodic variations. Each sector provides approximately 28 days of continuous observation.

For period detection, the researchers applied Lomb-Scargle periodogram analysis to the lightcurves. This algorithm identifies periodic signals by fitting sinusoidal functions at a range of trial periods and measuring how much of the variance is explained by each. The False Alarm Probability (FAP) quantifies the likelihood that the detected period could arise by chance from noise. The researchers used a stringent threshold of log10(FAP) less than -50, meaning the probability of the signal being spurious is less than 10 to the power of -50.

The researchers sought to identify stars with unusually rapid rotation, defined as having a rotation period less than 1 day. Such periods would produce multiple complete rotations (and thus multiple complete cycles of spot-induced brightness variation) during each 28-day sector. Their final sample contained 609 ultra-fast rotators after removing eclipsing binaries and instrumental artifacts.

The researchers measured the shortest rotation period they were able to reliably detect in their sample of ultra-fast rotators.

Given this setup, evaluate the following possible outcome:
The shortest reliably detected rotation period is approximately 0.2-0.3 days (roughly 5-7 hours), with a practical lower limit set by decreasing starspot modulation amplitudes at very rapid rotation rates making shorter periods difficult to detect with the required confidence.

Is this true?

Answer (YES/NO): NO